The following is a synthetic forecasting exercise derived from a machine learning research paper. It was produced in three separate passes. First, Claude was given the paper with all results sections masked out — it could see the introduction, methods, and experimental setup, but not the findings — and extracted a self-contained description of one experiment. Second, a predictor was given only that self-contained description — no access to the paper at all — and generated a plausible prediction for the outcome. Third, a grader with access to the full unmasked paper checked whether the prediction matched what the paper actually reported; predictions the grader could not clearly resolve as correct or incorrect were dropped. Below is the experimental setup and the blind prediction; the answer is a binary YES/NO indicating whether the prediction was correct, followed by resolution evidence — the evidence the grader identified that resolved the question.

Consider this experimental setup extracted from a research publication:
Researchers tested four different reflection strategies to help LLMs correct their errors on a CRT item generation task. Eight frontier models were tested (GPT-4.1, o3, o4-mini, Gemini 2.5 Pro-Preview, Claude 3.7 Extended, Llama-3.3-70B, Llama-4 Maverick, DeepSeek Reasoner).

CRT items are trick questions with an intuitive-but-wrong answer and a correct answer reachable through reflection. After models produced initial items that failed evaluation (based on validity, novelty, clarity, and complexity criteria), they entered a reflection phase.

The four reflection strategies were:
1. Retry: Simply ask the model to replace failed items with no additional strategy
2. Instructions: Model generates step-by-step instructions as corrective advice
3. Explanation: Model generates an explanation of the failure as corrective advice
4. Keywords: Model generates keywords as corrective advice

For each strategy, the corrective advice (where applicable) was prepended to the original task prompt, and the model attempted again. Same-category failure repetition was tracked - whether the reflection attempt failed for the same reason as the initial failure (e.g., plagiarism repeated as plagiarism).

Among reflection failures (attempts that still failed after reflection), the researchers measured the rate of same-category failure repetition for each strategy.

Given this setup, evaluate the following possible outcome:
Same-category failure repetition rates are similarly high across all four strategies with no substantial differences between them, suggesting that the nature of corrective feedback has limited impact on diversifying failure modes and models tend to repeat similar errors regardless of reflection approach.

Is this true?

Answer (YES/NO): YES